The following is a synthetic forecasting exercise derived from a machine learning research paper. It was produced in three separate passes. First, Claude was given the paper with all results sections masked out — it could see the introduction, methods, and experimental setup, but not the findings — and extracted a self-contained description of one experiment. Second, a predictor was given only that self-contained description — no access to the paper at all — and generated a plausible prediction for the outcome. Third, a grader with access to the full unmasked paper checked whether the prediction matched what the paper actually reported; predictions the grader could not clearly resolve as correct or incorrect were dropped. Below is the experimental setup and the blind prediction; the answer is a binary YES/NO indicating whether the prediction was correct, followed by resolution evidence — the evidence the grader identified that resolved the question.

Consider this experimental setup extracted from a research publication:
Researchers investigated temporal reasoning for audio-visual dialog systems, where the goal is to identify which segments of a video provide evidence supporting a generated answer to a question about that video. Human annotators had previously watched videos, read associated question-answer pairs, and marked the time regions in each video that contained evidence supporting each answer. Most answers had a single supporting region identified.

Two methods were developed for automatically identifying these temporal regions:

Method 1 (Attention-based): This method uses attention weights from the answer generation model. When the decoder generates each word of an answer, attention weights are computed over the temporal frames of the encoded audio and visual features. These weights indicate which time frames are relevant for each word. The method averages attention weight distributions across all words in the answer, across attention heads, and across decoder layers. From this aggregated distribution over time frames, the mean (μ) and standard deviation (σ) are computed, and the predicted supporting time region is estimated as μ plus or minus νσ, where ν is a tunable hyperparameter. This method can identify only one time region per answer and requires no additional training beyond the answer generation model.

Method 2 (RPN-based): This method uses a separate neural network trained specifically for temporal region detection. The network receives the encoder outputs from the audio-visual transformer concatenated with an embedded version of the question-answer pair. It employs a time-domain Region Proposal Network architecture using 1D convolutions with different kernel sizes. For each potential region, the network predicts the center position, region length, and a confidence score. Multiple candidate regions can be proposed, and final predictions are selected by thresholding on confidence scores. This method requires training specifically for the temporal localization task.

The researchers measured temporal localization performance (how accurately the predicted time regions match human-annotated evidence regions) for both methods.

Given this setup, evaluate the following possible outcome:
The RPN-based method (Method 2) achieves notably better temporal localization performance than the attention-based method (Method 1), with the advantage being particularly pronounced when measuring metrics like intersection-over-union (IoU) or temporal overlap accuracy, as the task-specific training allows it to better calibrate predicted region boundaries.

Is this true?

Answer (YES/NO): YES